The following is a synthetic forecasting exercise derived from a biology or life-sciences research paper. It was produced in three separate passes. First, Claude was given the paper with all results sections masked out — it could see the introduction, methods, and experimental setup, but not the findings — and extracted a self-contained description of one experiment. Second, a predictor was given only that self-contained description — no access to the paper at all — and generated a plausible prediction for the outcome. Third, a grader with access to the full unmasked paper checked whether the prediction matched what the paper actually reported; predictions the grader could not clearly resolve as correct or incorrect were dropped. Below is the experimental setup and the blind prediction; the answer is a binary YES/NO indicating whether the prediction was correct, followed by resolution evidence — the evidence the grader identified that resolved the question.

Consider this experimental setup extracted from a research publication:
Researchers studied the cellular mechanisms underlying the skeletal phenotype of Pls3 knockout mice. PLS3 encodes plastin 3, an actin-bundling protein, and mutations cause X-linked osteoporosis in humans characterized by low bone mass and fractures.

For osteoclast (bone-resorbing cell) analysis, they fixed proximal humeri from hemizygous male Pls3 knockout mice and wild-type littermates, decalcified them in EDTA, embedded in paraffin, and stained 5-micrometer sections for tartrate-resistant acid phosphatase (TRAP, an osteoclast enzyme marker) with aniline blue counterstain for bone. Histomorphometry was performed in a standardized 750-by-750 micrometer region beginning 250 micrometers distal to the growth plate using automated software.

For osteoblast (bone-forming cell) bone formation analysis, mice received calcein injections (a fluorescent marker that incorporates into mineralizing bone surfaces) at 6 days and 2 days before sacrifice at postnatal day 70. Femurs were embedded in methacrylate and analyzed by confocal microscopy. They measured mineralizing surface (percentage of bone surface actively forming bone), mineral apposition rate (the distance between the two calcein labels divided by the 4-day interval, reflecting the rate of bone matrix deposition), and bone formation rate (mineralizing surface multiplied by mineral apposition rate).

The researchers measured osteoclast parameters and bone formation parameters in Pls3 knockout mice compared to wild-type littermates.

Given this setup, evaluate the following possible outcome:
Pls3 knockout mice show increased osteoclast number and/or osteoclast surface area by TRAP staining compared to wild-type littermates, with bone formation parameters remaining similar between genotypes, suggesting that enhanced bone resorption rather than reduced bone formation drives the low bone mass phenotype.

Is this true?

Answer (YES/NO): NO